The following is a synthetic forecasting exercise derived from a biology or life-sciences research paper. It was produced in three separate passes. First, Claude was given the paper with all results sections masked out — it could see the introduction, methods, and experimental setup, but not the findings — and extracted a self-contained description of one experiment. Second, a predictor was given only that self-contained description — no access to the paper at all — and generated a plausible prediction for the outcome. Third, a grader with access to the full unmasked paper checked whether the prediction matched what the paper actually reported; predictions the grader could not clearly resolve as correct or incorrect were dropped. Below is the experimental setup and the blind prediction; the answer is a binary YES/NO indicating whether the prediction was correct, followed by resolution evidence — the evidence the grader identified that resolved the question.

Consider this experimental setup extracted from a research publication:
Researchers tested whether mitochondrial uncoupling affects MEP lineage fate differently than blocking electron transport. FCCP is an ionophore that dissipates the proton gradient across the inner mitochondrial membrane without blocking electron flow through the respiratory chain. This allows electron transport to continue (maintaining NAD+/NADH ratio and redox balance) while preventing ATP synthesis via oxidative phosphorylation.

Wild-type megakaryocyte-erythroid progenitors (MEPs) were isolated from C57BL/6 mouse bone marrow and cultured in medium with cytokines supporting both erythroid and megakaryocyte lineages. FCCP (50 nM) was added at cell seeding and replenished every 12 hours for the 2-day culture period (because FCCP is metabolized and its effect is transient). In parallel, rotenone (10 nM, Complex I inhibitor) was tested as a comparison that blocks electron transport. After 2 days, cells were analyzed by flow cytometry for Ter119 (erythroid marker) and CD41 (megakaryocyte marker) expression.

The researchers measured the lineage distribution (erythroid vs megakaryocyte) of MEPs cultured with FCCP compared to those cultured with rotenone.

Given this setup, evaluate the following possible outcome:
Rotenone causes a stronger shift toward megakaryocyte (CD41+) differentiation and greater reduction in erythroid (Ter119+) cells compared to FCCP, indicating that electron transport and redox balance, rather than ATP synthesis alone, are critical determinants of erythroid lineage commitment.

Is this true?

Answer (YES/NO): YES